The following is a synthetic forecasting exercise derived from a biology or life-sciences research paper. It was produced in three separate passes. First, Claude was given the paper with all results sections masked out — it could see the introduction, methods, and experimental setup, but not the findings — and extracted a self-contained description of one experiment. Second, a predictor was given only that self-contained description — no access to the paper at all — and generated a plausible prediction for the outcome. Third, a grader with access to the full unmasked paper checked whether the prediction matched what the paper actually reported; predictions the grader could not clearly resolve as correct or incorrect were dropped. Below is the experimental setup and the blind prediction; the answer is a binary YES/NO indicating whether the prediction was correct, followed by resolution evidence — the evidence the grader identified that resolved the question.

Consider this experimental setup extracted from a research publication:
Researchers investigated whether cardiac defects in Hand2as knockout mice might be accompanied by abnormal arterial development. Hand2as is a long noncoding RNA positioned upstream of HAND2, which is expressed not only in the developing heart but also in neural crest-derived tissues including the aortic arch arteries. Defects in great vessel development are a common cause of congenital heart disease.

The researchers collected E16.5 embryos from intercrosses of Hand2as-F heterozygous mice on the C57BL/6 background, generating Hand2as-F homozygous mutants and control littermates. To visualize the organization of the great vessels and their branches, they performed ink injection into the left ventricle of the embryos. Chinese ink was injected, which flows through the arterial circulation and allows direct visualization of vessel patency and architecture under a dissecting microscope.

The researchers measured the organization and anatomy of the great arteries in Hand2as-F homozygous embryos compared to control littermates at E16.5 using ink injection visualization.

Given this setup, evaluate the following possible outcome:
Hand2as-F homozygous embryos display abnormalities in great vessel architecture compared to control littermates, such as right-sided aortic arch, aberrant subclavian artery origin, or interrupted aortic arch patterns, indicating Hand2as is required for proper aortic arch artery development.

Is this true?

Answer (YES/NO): NO